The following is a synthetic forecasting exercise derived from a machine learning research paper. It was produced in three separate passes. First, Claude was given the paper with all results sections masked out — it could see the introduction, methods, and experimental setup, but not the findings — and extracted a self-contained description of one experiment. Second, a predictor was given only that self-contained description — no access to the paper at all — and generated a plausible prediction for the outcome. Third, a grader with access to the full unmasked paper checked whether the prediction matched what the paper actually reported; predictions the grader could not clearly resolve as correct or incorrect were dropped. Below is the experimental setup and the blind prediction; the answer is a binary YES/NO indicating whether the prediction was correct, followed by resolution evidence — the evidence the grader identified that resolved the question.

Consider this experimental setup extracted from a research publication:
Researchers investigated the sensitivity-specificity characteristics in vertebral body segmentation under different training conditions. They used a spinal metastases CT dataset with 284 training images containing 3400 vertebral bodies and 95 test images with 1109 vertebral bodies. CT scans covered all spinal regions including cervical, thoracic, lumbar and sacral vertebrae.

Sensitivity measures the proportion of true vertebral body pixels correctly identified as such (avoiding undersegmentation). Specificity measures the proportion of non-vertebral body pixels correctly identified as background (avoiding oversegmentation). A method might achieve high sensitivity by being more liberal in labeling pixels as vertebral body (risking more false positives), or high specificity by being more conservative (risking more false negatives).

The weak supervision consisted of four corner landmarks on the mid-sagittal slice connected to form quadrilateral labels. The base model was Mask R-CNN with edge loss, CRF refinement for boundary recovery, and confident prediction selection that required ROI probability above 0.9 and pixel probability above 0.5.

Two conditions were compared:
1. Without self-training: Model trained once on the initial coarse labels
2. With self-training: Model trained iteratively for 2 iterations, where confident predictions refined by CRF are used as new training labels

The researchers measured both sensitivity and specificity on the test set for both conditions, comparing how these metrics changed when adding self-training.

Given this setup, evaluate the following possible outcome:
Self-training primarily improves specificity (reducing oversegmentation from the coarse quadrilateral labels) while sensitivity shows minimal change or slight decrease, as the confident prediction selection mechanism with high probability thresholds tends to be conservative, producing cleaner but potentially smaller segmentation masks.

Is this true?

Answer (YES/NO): YES